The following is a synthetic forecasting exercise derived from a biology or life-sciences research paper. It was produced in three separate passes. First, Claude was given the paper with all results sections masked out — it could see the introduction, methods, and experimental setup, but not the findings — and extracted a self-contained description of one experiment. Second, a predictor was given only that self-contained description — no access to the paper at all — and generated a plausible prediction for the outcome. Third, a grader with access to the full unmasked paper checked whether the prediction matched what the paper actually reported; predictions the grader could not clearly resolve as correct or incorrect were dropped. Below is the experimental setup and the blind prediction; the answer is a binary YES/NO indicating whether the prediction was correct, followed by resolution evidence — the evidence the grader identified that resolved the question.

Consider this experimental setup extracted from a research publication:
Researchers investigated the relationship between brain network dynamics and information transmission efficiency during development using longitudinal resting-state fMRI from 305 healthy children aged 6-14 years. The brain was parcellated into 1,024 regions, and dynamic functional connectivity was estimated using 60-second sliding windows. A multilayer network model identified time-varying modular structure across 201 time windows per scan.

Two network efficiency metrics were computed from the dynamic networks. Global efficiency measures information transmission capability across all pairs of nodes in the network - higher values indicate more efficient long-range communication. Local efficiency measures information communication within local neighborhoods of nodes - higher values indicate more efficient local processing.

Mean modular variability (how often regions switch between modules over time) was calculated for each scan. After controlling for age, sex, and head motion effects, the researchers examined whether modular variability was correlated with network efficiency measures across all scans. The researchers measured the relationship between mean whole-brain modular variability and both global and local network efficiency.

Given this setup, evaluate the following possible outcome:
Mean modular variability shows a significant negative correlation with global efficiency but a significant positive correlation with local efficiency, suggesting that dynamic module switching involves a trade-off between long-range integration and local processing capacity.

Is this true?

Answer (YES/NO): NO